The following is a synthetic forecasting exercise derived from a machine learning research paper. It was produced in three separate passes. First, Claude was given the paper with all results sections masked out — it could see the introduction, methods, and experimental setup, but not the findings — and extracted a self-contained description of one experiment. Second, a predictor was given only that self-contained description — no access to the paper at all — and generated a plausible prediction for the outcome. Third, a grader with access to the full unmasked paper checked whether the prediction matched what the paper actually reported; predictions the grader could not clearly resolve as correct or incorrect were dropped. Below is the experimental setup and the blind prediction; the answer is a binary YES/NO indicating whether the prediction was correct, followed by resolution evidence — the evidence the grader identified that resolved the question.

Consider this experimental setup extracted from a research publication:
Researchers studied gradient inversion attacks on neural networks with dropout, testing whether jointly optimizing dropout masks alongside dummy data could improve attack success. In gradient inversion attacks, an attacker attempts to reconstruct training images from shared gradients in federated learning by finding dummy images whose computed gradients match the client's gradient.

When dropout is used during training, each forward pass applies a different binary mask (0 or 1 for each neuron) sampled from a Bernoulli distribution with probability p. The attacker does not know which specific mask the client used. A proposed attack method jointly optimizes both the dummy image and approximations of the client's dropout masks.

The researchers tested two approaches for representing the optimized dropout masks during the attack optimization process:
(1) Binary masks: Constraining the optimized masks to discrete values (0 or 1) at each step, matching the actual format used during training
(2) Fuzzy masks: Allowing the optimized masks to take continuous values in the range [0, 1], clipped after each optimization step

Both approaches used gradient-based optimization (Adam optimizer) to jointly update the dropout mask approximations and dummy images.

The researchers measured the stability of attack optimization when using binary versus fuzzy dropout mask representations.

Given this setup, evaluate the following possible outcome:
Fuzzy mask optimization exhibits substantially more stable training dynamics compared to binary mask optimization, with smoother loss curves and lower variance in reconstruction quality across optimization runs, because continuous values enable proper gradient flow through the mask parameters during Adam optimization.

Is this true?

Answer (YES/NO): NO